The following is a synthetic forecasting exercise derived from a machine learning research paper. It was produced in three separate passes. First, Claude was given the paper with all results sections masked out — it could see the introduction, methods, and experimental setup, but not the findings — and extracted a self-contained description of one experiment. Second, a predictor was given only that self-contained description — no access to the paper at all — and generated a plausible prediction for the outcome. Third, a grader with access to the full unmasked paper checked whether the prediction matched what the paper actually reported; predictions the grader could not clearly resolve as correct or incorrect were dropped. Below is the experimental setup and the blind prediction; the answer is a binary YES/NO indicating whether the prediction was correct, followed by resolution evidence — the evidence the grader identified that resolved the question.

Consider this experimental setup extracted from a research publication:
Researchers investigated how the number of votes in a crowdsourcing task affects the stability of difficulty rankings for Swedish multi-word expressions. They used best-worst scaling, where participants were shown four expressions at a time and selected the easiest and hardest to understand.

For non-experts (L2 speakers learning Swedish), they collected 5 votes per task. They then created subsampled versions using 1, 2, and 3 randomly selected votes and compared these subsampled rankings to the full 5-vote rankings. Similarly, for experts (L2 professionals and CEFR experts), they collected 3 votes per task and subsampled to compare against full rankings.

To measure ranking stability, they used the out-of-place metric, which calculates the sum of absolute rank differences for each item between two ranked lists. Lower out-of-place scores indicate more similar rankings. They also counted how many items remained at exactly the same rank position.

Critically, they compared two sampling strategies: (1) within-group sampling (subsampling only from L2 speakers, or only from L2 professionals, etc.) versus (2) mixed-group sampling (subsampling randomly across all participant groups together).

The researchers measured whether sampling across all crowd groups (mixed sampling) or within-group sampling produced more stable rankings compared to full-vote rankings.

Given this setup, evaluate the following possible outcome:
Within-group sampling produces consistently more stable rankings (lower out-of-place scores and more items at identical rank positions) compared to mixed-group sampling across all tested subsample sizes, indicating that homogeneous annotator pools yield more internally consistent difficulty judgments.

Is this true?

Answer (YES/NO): NO